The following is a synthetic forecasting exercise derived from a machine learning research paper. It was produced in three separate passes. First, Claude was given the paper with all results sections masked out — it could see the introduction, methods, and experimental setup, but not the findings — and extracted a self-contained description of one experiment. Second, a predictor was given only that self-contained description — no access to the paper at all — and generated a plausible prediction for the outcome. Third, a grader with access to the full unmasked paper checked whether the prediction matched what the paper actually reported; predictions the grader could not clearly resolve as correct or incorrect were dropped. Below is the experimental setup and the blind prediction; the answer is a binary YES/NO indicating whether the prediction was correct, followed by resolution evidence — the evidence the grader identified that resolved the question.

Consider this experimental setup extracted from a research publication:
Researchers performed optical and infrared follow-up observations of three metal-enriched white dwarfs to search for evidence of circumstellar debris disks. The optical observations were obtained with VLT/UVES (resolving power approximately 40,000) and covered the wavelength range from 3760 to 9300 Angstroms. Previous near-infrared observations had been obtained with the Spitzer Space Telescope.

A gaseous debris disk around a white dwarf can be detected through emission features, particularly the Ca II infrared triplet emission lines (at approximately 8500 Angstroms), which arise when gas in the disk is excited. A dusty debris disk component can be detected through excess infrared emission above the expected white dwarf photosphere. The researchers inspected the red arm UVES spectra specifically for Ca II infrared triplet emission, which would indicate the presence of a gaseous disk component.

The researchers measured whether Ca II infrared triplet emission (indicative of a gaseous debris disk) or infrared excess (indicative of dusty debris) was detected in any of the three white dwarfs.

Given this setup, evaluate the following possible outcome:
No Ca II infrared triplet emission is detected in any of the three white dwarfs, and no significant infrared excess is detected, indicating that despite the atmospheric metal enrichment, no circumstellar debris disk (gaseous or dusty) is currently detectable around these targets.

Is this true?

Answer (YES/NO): YES